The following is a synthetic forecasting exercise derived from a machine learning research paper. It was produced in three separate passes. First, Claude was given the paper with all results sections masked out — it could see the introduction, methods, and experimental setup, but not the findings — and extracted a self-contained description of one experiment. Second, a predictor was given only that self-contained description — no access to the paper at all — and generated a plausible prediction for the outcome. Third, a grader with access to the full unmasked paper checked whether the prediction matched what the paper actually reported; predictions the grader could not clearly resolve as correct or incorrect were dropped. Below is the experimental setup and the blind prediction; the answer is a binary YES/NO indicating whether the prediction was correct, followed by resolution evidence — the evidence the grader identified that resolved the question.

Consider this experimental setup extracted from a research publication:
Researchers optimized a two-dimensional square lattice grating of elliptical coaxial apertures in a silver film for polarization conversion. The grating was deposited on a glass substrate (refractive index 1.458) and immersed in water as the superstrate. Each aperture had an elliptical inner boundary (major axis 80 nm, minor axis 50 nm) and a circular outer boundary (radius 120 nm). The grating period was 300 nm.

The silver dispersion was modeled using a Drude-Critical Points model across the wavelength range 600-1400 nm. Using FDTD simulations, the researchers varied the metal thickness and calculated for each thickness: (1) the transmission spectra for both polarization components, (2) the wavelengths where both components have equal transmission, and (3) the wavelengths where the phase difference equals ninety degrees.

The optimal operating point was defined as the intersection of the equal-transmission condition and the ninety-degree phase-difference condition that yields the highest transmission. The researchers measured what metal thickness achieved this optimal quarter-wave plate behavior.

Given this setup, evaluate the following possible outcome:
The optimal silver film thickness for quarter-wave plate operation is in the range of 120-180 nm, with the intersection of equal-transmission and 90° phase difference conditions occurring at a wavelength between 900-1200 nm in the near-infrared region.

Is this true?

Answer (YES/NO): NO